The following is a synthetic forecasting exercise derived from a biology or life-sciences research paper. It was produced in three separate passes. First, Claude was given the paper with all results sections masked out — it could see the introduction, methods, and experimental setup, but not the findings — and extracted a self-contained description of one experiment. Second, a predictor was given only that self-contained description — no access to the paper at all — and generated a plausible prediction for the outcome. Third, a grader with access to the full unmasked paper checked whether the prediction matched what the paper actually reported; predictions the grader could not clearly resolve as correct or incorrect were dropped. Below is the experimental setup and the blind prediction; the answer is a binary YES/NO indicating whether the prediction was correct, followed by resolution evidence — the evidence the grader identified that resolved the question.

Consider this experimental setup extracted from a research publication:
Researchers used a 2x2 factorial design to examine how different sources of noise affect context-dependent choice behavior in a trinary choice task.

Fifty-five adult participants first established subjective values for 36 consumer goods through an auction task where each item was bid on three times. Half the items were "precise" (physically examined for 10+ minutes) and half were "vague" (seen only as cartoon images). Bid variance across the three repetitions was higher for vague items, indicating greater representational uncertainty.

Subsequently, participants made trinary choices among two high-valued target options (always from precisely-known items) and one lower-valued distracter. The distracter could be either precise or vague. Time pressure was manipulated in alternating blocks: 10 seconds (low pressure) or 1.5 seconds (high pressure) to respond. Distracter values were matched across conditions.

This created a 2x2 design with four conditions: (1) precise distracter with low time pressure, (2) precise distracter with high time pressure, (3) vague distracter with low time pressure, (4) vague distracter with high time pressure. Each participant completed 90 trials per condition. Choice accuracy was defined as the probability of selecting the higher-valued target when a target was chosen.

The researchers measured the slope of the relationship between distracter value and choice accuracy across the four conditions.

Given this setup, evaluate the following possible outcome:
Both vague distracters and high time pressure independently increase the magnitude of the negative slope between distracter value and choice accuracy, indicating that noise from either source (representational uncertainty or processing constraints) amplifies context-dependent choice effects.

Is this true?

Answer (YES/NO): NO